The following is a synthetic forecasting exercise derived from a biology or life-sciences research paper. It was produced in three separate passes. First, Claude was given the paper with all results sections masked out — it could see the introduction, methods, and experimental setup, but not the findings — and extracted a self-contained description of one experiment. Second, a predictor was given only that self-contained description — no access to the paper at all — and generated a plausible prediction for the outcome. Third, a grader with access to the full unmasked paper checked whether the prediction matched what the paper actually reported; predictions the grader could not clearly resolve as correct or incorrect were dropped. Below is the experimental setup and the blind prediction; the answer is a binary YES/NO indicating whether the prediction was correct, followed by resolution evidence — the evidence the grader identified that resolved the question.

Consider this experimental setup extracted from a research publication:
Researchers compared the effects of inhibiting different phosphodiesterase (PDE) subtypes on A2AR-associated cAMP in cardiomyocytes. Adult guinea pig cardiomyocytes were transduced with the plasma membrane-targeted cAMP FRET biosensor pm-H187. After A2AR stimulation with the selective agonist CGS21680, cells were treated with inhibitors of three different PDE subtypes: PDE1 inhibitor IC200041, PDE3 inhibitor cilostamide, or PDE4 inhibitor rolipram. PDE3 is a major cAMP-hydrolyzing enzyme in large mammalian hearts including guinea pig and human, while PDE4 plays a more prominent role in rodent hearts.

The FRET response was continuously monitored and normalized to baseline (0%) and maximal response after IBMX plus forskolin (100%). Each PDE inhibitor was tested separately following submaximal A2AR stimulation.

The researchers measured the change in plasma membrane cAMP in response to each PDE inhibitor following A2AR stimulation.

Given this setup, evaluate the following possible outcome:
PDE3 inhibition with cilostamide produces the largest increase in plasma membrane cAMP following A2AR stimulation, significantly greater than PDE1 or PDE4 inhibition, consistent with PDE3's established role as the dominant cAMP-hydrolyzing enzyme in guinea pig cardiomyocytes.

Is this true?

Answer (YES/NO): NO